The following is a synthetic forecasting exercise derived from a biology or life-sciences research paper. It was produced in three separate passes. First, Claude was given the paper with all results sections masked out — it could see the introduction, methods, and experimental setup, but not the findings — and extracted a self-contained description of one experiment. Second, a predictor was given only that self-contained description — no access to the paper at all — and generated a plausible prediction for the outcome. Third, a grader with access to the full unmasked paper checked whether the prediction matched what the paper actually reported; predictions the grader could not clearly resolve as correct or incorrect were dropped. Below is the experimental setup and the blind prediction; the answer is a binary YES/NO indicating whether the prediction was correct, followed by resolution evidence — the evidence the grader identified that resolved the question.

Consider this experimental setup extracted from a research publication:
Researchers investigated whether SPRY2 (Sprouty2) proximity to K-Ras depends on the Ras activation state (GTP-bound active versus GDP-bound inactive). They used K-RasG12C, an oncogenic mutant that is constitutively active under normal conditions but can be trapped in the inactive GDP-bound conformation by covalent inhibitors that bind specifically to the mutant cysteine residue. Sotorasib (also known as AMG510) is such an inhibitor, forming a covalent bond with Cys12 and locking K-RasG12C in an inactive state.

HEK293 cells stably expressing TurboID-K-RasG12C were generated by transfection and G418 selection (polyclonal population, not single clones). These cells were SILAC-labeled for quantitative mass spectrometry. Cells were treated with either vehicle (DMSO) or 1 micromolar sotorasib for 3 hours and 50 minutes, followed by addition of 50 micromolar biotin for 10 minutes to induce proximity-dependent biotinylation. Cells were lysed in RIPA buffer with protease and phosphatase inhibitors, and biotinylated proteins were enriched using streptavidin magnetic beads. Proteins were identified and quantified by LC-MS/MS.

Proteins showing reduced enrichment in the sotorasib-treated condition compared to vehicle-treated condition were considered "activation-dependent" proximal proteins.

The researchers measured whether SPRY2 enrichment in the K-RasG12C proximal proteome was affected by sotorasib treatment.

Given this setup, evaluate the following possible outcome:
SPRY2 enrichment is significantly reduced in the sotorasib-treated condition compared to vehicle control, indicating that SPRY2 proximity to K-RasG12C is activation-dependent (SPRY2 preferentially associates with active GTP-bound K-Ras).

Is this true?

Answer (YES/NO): YES